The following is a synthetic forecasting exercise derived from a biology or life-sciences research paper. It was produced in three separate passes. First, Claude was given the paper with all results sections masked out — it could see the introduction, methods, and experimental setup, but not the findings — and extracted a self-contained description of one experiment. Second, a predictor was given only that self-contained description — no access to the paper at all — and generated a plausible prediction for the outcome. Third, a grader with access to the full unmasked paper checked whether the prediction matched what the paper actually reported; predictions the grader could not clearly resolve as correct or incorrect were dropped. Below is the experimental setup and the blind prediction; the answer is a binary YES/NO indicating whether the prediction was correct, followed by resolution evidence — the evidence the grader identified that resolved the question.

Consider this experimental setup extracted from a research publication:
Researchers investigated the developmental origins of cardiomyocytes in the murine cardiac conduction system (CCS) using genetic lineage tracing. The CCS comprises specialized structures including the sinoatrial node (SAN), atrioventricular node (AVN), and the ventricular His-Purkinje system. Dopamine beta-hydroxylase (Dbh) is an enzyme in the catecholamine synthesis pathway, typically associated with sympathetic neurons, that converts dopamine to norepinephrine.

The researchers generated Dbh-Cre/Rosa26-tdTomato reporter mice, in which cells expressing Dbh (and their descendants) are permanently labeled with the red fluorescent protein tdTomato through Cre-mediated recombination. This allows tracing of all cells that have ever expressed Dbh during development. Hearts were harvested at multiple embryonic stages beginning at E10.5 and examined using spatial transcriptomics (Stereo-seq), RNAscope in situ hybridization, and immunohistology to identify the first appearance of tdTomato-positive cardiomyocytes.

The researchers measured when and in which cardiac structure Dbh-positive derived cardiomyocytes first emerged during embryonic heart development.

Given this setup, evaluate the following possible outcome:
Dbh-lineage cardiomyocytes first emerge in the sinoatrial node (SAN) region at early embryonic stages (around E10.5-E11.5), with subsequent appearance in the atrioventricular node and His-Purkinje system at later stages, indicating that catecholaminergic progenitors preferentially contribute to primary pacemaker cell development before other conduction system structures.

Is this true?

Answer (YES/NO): NO